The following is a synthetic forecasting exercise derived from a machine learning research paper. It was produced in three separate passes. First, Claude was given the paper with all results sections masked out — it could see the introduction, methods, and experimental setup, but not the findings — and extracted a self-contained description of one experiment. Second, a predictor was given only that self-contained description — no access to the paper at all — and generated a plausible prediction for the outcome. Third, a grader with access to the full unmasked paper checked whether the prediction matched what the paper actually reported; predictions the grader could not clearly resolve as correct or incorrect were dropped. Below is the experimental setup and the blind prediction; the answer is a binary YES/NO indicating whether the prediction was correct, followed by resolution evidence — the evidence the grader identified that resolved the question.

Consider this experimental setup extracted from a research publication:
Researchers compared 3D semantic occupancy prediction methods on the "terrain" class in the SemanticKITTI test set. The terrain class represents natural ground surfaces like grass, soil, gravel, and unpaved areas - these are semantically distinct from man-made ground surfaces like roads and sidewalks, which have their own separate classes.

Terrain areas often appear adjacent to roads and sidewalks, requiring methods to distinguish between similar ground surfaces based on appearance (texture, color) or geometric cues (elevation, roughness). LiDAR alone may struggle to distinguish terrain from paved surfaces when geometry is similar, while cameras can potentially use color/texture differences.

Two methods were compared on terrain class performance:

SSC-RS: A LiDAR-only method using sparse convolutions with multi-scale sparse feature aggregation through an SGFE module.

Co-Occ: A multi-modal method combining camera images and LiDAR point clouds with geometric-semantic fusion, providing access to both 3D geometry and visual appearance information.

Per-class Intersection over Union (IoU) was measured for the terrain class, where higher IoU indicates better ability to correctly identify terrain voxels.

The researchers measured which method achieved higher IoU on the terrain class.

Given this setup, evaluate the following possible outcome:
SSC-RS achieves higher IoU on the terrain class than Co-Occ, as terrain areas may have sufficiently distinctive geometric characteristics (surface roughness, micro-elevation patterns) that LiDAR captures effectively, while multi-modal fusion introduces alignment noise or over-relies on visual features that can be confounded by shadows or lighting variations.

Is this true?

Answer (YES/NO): YES